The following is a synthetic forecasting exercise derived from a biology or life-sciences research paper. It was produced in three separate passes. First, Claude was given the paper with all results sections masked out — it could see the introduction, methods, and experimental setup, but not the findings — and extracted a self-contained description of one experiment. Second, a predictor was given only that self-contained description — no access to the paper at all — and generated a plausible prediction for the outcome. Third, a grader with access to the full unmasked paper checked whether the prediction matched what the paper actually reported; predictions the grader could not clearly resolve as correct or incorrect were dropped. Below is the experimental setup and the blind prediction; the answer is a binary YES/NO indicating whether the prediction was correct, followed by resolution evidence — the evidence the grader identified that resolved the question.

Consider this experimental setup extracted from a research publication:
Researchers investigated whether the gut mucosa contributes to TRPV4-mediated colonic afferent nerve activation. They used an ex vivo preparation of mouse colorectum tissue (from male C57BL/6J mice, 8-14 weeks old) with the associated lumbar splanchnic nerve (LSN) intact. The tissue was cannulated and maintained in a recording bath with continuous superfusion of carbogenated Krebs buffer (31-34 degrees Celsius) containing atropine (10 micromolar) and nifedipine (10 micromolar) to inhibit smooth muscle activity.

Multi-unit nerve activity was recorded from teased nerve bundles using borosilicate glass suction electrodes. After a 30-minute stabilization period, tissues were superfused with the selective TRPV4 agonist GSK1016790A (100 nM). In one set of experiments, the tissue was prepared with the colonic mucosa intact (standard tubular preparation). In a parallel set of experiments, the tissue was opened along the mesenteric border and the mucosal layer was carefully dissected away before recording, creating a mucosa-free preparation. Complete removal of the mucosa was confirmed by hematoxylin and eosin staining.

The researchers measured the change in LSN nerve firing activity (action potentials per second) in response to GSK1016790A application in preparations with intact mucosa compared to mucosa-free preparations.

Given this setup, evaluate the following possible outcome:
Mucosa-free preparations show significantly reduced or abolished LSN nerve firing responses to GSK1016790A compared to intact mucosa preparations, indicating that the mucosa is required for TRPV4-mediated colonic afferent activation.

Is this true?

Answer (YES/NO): YES